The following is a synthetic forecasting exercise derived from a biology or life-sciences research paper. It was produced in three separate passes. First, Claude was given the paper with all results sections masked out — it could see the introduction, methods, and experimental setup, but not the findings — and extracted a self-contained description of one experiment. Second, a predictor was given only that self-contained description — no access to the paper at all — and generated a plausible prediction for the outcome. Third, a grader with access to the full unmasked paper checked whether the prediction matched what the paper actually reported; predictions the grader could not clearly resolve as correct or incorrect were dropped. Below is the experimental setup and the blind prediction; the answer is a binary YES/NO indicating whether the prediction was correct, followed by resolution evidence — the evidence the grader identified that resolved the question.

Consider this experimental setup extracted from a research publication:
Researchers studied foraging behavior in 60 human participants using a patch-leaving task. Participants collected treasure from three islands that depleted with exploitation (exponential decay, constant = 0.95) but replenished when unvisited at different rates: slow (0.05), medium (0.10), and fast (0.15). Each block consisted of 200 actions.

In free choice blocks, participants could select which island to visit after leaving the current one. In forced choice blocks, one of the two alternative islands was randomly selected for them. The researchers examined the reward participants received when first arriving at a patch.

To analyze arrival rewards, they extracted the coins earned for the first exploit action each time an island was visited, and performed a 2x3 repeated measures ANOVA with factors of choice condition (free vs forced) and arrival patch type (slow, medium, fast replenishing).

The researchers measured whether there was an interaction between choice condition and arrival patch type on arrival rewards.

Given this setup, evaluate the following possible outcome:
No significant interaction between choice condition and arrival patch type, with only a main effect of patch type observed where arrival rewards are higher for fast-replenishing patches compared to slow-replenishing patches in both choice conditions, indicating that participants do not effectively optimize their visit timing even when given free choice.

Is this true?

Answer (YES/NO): NO